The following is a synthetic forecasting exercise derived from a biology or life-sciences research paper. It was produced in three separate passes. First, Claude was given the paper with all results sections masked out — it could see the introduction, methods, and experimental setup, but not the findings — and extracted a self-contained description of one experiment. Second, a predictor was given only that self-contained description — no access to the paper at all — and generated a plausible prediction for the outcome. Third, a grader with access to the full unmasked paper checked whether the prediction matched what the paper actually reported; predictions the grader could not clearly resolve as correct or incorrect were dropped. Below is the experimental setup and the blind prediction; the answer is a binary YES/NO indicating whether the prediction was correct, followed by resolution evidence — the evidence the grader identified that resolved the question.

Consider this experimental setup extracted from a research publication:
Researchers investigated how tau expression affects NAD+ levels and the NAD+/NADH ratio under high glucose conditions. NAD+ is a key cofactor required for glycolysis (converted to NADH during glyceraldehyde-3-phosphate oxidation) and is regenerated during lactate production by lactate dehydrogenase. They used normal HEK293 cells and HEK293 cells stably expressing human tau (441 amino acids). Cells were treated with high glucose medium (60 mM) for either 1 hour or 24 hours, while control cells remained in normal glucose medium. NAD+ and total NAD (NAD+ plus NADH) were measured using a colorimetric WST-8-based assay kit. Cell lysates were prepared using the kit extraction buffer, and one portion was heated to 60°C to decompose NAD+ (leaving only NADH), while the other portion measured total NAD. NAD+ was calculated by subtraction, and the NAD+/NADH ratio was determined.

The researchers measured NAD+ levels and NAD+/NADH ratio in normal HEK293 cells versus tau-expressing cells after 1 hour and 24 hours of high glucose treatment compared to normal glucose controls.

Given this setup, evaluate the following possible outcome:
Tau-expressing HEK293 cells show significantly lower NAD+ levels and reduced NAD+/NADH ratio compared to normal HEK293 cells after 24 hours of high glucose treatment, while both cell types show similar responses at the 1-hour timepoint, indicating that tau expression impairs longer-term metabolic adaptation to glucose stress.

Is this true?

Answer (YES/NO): NO